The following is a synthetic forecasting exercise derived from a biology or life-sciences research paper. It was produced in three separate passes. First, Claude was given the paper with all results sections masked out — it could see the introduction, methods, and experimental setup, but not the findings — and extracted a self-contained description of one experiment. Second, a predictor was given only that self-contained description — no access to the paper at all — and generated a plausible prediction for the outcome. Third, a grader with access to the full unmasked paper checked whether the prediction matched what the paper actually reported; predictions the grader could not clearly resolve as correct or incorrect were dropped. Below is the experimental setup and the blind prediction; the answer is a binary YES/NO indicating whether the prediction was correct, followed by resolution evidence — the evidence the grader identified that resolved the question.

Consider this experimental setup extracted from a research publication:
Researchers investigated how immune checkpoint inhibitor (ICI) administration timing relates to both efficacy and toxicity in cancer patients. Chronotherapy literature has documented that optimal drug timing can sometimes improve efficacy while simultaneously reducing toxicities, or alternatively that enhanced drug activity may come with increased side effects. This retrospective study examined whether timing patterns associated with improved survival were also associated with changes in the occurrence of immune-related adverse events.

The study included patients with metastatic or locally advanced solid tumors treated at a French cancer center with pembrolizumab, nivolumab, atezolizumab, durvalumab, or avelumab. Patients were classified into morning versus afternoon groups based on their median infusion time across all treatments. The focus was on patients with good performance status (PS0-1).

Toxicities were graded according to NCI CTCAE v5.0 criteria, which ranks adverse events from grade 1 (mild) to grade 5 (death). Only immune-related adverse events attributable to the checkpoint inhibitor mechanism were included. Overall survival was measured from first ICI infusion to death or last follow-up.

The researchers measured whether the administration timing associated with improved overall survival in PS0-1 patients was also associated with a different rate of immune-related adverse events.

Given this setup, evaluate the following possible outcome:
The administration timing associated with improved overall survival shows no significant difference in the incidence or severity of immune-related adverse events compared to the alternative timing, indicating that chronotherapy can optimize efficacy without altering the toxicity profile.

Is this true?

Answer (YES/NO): NO